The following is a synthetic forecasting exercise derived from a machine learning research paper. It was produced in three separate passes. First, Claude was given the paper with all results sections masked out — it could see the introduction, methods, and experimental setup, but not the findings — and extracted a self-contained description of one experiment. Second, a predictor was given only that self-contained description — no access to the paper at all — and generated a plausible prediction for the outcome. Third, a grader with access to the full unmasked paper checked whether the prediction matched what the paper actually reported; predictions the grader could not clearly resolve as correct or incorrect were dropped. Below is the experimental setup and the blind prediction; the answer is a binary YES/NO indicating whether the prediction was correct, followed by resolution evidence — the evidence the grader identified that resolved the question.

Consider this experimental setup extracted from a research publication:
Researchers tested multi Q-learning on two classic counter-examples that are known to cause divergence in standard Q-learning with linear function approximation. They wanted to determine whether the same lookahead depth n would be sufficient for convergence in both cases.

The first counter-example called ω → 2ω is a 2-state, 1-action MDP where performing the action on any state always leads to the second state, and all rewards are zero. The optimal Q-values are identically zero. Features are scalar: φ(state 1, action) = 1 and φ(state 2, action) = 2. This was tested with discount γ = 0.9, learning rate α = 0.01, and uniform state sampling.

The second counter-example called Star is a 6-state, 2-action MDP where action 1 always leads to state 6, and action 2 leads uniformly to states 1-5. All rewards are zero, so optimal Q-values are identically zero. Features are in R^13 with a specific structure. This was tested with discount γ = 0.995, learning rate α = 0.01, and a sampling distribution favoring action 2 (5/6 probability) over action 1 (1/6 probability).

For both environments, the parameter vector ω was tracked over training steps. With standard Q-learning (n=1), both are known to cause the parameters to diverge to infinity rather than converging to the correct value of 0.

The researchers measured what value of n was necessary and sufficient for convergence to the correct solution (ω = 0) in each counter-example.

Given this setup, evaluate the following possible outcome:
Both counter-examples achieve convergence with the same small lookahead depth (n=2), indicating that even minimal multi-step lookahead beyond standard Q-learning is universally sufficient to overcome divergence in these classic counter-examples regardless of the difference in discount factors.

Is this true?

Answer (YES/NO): NO